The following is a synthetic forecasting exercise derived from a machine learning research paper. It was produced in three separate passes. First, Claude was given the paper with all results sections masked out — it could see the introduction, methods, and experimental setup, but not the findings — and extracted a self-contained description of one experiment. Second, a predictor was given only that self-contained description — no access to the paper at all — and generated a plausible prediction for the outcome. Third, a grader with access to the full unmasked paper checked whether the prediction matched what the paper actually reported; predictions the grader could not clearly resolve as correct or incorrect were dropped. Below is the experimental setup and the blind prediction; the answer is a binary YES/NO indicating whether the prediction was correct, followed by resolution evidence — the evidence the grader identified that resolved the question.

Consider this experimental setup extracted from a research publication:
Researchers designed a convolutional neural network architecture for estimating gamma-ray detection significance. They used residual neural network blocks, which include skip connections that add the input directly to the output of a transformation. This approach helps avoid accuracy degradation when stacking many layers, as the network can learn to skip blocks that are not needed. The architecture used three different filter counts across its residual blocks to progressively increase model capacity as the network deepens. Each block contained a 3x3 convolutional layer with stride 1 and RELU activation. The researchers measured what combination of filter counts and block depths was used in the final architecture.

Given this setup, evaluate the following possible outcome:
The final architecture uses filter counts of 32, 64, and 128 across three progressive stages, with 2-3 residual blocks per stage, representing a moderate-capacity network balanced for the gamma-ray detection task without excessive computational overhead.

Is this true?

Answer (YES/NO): NO